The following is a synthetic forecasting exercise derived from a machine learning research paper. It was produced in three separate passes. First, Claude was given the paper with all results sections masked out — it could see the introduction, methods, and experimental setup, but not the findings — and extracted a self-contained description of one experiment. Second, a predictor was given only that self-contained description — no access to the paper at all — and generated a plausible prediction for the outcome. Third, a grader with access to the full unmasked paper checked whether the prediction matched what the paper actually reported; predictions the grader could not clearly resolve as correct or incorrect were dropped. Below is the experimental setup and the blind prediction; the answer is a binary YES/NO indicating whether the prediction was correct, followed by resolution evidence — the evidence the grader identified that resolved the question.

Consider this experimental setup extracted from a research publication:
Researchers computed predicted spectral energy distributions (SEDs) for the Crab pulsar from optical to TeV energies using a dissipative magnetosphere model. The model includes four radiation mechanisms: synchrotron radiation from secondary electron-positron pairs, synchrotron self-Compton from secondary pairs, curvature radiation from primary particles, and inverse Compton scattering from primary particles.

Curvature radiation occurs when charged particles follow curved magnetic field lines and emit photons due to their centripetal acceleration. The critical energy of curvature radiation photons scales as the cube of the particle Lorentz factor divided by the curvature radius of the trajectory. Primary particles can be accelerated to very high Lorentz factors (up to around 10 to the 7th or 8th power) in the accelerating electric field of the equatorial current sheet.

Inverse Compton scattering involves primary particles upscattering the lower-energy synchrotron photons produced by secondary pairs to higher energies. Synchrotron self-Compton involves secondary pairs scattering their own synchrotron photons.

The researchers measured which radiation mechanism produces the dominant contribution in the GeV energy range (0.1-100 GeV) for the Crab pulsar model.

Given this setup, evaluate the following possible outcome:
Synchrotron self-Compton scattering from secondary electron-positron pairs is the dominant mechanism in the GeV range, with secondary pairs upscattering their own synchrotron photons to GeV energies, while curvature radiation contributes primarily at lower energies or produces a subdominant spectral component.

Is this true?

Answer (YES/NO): NO